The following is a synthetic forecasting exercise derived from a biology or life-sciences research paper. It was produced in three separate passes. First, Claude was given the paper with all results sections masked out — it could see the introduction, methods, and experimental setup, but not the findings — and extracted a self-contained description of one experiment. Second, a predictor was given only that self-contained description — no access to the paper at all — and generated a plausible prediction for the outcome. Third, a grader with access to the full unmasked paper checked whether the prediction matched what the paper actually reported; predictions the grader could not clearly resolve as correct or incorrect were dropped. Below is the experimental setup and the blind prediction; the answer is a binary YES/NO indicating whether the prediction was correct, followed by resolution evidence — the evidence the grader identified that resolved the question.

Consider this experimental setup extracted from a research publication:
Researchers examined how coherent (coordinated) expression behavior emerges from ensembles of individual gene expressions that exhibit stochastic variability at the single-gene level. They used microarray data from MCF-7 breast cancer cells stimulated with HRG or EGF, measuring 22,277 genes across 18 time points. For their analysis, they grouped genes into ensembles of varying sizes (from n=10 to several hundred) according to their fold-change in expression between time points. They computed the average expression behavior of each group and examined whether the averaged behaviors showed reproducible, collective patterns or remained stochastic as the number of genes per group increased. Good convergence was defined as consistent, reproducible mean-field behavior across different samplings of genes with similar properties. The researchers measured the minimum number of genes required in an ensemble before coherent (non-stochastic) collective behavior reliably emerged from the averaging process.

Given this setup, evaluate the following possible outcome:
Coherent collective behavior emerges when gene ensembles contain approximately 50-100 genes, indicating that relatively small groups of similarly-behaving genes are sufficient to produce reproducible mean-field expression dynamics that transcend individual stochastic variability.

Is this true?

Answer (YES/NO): YES